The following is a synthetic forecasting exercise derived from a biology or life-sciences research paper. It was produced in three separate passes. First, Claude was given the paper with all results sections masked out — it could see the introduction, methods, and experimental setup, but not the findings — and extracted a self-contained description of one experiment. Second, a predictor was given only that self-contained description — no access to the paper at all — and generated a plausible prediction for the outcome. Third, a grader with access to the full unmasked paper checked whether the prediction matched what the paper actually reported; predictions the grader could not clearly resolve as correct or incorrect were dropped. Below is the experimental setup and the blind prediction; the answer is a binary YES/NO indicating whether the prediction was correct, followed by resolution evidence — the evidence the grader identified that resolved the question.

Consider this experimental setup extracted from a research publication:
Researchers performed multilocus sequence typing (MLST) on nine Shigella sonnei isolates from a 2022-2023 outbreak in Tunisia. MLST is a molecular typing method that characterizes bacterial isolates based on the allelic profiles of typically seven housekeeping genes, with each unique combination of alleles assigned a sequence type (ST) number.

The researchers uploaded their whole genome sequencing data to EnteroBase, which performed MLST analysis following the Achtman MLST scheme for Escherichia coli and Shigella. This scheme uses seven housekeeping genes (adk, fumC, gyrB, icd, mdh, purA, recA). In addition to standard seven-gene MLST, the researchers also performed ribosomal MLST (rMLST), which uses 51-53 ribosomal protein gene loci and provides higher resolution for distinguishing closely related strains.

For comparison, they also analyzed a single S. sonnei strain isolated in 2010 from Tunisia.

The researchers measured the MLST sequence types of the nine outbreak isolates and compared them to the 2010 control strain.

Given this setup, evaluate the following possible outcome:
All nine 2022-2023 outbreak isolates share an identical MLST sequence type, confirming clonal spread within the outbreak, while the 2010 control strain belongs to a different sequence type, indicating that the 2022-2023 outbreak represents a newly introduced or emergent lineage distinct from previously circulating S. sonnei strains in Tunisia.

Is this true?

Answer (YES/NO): NO